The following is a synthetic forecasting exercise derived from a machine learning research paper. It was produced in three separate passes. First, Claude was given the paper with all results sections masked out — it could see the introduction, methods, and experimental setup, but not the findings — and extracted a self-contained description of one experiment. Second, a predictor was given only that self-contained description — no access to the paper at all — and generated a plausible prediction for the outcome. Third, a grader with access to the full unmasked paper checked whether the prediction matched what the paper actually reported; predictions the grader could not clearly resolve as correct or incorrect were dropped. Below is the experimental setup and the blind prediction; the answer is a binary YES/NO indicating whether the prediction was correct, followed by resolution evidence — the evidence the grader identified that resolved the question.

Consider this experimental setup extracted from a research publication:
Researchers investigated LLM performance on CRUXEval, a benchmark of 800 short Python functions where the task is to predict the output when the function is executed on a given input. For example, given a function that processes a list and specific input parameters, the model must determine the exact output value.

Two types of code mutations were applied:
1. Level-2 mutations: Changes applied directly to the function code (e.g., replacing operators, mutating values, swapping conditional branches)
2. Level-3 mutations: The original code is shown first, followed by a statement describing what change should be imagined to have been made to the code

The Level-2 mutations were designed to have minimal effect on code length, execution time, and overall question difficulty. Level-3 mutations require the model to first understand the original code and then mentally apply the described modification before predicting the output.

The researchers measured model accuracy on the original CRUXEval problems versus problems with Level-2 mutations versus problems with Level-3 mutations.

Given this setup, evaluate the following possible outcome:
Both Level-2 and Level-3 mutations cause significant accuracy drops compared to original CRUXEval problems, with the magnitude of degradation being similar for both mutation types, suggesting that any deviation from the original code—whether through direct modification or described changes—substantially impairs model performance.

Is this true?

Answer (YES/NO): NO